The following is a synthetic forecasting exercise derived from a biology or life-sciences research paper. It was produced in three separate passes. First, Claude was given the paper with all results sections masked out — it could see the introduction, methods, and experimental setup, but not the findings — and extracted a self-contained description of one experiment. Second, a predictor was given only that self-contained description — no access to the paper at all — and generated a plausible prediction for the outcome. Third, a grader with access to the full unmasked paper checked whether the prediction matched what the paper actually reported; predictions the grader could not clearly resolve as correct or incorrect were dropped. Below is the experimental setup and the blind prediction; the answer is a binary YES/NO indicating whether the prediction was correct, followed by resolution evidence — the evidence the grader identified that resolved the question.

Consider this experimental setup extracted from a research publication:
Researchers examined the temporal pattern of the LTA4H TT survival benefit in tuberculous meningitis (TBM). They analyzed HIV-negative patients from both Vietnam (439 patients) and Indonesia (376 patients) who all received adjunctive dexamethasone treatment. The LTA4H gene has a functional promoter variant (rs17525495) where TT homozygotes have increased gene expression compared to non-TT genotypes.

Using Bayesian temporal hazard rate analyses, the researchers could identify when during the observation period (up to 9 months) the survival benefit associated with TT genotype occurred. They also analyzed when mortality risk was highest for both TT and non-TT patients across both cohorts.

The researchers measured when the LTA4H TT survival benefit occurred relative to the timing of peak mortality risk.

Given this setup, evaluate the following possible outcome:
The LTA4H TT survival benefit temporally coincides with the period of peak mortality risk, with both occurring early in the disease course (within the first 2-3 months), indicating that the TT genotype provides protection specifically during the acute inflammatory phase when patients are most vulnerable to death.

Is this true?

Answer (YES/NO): YES